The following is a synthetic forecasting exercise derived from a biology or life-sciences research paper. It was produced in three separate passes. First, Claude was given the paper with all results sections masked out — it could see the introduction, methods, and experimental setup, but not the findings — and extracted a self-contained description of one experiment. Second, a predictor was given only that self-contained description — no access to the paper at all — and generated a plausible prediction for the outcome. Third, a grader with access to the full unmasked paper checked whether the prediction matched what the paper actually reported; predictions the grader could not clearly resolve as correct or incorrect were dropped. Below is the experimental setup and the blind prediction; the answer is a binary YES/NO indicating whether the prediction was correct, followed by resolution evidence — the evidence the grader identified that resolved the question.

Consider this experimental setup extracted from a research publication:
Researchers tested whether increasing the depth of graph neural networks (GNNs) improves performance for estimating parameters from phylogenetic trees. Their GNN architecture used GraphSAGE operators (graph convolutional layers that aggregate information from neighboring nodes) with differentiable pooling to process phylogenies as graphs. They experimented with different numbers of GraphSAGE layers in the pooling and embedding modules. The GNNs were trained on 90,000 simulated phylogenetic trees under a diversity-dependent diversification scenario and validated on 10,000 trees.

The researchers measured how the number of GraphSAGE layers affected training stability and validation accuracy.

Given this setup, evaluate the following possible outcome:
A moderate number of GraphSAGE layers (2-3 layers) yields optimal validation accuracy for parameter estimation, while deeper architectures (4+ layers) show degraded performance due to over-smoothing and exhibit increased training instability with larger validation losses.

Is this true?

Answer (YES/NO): YES